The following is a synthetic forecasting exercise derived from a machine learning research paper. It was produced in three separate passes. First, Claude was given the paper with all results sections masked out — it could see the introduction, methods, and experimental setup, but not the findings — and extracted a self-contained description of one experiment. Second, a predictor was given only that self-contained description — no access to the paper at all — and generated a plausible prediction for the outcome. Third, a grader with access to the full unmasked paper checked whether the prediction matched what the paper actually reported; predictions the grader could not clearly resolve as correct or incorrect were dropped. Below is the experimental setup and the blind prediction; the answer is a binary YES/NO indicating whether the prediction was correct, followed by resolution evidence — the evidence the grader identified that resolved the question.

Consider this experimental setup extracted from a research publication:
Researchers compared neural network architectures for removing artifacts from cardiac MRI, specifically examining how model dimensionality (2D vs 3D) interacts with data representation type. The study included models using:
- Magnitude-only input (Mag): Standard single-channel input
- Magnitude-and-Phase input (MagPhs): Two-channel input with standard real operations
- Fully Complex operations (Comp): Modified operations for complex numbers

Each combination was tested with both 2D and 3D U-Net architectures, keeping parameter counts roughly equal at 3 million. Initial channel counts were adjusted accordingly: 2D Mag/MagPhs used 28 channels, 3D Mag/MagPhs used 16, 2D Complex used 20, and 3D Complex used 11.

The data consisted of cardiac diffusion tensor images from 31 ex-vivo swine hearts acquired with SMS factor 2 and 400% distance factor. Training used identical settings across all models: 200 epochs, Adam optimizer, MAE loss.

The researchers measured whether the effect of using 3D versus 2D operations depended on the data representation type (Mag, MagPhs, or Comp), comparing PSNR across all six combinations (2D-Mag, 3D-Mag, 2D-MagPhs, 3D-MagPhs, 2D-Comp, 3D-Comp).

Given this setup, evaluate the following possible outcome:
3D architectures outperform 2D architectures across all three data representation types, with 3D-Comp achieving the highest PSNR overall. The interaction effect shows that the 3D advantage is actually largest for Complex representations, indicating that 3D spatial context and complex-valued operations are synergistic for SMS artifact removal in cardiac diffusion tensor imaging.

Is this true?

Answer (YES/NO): NO